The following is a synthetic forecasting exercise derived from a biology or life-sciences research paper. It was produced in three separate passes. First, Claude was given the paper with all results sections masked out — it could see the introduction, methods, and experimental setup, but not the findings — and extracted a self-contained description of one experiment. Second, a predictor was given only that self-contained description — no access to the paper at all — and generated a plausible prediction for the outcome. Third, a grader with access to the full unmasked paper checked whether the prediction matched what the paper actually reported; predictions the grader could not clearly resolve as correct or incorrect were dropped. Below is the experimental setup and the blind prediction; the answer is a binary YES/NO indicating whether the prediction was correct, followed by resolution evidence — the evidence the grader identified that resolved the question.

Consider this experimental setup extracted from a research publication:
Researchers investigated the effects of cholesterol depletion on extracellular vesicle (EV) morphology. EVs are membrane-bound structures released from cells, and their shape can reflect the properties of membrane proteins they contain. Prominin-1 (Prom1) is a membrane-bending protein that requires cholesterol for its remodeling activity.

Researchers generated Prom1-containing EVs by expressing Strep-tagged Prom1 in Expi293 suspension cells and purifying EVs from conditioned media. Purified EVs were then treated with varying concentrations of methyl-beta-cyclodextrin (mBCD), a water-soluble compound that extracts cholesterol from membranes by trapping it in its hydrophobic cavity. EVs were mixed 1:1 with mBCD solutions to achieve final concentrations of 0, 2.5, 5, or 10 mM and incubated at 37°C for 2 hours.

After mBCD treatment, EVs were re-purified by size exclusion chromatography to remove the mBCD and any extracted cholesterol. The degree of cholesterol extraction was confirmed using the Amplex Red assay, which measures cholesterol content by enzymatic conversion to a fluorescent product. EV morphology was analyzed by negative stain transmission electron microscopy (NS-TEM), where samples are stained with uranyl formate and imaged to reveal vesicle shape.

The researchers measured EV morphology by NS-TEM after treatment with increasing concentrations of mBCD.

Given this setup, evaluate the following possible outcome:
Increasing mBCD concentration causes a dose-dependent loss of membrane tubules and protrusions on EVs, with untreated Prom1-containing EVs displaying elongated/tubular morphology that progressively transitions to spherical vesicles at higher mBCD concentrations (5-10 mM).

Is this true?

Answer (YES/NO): NO